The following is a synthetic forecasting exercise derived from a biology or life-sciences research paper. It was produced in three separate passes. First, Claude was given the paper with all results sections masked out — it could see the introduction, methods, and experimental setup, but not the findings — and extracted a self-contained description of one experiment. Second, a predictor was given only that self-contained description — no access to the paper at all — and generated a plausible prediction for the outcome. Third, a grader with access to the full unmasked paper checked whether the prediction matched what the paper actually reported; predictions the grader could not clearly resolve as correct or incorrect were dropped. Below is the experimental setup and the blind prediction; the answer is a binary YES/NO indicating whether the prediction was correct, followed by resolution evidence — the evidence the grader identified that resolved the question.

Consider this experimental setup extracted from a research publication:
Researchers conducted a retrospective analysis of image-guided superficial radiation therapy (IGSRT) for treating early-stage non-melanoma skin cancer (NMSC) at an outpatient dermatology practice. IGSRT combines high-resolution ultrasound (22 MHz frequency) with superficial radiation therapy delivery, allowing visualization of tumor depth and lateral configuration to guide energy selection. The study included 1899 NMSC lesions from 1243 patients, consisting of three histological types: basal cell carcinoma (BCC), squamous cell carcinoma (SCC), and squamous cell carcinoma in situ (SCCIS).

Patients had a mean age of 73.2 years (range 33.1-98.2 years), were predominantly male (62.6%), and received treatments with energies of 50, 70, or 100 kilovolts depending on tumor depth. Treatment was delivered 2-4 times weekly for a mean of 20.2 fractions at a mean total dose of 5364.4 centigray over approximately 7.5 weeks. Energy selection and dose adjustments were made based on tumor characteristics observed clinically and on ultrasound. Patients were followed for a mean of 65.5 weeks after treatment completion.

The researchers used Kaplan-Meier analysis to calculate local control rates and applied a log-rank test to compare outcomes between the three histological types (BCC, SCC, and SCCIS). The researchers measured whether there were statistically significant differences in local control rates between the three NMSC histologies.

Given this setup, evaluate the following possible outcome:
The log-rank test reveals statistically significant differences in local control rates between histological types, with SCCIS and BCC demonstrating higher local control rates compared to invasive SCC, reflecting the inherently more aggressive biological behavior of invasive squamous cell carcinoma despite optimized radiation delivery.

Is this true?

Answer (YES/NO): NO